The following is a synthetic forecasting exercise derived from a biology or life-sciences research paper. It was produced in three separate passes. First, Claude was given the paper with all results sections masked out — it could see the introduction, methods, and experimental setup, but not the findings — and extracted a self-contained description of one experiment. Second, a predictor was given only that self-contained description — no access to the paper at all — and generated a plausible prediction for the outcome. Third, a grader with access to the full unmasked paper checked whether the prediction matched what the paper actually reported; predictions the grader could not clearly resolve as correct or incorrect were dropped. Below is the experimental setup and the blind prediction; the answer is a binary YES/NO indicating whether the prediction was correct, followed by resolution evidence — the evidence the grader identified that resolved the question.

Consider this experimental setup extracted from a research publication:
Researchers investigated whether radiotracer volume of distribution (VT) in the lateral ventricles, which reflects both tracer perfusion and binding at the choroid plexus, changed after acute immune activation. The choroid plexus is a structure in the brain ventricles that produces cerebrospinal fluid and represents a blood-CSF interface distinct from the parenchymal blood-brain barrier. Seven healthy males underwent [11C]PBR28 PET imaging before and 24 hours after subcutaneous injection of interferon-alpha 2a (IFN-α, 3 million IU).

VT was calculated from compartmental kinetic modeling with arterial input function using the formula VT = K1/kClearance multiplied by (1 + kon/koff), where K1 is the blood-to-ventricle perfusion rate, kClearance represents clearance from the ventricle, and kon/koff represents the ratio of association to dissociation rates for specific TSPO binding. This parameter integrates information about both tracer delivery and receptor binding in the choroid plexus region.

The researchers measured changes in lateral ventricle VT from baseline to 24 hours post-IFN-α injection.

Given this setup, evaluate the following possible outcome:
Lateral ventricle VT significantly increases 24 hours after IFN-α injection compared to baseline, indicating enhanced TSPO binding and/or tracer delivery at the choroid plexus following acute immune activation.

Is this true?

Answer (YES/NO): NO